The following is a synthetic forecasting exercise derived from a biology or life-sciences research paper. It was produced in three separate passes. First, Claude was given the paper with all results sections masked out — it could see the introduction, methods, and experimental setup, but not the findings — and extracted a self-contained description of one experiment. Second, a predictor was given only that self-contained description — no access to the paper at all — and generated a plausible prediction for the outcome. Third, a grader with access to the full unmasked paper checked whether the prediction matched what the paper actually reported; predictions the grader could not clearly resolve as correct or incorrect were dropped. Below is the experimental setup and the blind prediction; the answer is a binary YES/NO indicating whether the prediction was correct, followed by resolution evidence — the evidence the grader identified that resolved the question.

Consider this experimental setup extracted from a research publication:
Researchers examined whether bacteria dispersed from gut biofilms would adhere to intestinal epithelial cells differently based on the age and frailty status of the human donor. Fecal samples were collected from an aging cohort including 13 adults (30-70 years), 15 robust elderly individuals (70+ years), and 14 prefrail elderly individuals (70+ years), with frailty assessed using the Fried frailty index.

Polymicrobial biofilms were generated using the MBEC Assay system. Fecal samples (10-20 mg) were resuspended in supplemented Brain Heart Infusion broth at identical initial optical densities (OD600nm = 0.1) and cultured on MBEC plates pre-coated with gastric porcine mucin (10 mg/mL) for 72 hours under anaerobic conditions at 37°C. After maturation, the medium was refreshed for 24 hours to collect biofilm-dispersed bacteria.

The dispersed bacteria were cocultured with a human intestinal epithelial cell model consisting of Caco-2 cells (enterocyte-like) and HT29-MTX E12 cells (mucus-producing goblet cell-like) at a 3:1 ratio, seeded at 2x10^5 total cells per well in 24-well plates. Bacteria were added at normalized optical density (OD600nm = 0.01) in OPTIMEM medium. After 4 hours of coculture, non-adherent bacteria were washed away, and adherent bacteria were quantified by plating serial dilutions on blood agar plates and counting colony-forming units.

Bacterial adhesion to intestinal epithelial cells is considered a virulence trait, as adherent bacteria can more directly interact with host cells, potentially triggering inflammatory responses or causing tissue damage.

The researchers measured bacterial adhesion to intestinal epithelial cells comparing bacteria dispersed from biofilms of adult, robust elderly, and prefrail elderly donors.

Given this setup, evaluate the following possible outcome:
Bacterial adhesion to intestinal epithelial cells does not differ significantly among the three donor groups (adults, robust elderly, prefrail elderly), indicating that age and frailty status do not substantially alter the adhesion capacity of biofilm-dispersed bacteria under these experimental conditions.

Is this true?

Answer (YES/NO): NO